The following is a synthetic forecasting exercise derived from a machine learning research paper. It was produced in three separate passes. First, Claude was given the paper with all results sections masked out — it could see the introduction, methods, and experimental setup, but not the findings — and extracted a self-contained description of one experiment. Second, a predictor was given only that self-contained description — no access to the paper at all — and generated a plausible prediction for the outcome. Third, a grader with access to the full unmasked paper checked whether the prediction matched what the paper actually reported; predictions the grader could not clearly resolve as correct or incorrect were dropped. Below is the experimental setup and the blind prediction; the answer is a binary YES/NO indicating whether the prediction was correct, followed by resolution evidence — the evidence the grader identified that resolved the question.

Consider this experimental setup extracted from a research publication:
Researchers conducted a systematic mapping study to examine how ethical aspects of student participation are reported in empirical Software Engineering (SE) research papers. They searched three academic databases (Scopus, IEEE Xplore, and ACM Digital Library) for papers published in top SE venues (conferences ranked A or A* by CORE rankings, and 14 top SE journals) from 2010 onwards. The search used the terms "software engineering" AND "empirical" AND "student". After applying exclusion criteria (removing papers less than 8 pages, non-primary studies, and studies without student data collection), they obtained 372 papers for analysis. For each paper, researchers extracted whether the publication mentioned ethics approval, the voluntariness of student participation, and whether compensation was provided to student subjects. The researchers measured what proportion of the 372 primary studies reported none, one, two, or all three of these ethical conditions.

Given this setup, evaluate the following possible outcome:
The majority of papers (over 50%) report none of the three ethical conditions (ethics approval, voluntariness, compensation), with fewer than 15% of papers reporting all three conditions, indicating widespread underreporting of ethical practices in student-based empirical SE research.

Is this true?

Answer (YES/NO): NO